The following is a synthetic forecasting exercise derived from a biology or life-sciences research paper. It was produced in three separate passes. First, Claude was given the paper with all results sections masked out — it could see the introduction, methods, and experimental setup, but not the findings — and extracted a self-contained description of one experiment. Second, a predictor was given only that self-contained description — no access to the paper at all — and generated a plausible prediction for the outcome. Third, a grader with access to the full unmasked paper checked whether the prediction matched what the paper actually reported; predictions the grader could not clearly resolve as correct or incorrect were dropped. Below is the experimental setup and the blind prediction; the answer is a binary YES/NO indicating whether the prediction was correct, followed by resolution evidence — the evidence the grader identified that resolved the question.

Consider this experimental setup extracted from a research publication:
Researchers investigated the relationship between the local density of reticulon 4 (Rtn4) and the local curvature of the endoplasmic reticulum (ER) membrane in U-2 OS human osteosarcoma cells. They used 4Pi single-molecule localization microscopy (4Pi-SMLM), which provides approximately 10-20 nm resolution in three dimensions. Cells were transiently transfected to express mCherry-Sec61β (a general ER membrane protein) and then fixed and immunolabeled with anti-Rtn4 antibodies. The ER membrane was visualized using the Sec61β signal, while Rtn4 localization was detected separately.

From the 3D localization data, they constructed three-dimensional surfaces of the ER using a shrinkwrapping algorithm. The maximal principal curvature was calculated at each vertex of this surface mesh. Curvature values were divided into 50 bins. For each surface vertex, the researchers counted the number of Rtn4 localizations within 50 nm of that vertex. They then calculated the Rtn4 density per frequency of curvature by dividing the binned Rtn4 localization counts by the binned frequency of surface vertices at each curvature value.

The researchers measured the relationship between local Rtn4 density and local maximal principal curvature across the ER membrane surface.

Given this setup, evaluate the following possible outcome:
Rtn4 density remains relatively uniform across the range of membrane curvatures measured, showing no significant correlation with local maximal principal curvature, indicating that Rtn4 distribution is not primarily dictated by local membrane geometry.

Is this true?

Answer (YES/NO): NO